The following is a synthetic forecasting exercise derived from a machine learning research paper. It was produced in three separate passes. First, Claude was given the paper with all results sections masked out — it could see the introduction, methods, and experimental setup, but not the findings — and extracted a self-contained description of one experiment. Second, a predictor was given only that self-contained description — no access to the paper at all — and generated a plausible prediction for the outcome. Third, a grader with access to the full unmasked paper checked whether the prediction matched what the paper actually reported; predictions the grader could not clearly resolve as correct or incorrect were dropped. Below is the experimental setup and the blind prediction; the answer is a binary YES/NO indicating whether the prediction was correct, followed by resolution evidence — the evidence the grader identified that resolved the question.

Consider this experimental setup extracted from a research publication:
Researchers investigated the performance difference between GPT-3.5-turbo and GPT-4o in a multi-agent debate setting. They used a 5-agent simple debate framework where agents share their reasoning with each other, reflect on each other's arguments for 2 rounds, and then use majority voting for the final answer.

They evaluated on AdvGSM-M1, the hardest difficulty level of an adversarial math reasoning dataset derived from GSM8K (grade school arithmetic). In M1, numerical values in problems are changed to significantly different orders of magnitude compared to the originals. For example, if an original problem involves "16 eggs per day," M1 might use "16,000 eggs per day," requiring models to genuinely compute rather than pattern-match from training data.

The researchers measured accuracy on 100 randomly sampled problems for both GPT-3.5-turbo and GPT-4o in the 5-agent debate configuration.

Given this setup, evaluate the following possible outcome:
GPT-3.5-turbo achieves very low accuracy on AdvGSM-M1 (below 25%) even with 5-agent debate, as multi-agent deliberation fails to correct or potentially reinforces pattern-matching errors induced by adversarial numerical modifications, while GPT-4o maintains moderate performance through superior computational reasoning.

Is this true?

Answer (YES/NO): NO